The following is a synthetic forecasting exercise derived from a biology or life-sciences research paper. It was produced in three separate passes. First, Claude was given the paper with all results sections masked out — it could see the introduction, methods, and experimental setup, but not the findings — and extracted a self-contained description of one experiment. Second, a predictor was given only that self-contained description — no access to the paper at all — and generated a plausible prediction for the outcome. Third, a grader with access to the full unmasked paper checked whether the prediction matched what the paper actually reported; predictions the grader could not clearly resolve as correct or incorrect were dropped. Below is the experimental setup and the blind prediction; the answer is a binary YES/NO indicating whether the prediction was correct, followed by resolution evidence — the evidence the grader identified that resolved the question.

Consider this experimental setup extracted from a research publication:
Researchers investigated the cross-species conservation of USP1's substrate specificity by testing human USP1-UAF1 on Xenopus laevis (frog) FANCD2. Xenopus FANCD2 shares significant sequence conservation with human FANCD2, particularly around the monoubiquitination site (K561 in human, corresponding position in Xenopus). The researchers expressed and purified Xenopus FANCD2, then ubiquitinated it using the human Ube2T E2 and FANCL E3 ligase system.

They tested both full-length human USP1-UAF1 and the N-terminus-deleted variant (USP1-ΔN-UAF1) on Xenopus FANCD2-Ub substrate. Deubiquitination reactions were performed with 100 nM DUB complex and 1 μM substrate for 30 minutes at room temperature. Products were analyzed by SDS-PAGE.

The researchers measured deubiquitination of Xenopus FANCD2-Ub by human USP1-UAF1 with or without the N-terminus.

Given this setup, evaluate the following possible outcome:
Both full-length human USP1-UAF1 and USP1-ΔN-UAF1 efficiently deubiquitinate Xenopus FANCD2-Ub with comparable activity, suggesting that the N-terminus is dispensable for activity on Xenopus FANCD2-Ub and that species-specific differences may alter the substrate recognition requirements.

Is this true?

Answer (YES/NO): NO